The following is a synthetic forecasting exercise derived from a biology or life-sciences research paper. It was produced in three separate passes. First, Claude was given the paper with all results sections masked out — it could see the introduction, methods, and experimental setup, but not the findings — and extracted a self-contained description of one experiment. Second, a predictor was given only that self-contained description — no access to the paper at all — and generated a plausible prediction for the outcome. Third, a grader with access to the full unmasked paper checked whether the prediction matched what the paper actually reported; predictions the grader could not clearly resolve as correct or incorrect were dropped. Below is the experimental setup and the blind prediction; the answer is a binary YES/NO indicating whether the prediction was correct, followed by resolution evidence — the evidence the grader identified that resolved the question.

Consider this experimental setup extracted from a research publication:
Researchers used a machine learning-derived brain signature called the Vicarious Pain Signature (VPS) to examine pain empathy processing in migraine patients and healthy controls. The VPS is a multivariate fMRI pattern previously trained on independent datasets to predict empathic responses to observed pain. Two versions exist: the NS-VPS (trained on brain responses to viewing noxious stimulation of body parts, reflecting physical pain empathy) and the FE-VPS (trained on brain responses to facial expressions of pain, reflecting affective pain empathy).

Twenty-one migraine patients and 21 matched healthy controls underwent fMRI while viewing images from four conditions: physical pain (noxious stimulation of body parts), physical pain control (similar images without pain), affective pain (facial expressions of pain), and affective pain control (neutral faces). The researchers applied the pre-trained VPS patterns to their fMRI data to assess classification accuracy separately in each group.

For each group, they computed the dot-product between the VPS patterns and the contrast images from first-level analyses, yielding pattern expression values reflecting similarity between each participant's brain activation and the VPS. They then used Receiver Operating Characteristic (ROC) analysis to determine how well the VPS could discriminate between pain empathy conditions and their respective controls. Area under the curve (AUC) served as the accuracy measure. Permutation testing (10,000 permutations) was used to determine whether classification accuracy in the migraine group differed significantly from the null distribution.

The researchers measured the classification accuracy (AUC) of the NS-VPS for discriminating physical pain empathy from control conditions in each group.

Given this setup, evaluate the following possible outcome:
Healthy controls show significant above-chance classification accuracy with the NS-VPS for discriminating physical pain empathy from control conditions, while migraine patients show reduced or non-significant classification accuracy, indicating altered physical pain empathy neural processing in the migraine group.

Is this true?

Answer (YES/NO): NO